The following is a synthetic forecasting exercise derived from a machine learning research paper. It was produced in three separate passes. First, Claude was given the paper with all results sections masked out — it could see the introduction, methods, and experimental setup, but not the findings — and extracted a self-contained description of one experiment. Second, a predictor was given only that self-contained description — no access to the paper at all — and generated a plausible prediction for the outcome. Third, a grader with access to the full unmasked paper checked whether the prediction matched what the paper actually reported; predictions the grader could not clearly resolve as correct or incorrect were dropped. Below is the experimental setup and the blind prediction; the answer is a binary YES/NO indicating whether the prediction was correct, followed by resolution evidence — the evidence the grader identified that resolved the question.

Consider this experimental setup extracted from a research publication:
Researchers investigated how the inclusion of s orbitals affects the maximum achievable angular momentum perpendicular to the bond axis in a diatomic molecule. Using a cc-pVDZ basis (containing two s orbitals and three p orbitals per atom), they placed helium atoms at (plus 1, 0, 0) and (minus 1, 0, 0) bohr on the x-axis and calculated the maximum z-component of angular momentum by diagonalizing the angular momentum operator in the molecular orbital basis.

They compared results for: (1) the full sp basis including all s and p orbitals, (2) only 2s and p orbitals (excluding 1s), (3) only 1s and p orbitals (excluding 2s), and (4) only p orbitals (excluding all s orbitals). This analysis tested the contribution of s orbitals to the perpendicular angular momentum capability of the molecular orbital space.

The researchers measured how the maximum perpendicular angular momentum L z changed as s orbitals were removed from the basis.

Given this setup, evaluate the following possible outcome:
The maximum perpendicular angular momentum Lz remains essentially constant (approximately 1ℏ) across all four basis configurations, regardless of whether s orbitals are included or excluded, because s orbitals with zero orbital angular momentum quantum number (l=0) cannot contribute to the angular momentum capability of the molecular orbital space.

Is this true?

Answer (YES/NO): NO